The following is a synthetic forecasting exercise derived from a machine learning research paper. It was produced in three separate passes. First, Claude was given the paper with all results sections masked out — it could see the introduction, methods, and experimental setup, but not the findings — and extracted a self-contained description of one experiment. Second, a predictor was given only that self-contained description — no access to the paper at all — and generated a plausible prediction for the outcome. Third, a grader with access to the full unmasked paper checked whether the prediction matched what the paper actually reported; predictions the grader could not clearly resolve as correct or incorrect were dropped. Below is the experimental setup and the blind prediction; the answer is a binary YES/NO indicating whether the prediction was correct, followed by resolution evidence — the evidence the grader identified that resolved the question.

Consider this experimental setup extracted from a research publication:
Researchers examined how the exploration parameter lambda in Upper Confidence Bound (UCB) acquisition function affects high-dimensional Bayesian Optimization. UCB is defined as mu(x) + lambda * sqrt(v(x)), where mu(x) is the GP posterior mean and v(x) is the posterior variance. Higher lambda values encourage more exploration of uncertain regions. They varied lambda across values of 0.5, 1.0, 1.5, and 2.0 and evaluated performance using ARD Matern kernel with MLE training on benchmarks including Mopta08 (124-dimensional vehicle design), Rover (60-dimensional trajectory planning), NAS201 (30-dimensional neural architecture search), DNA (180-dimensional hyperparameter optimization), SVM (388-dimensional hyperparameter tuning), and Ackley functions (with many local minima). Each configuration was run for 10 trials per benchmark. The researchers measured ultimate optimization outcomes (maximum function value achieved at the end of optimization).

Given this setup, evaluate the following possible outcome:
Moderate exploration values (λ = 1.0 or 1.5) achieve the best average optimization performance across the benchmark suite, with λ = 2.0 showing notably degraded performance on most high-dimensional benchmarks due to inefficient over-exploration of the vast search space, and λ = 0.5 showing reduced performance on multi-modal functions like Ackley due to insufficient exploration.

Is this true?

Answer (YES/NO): NO